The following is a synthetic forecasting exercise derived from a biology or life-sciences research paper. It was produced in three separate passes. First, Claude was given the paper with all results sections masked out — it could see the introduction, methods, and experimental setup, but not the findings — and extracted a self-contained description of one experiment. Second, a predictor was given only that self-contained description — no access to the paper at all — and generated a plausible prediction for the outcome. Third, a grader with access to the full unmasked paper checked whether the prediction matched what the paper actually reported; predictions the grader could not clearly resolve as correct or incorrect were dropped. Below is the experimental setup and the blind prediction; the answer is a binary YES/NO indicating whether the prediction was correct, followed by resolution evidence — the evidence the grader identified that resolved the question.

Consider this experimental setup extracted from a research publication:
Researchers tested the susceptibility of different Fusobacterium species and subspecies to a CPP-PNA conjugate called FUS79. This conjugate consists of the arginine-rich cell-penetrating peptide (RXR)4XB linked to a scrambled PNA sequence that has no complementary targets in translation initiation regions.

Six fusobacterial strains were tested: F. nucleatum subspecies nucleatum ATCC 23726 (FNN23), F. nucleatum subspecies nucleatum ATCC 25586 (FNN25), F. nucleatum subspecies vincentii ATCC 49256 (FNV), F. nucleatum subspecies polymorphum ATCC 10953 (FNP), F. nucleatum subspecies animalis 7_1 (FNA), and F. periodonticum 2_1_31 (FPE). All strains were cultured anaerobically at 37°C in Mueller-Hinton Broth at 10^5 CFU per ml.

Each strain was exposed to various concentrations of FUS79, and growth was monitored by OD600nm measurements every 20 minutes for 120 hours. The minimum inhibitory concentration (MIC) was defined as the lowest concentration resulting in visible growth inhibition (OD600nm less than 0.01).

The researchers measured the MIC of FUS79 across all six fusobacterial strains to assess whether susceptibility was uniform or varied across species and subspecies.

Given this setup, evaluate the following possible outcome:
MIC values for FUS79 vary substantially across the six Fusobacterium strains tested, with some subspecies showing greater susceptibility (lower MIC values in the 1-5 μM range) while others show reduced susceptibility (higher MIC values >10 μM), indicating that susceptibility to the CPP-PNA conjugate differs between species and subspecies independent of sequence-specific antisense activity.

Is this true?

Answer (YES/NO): NO